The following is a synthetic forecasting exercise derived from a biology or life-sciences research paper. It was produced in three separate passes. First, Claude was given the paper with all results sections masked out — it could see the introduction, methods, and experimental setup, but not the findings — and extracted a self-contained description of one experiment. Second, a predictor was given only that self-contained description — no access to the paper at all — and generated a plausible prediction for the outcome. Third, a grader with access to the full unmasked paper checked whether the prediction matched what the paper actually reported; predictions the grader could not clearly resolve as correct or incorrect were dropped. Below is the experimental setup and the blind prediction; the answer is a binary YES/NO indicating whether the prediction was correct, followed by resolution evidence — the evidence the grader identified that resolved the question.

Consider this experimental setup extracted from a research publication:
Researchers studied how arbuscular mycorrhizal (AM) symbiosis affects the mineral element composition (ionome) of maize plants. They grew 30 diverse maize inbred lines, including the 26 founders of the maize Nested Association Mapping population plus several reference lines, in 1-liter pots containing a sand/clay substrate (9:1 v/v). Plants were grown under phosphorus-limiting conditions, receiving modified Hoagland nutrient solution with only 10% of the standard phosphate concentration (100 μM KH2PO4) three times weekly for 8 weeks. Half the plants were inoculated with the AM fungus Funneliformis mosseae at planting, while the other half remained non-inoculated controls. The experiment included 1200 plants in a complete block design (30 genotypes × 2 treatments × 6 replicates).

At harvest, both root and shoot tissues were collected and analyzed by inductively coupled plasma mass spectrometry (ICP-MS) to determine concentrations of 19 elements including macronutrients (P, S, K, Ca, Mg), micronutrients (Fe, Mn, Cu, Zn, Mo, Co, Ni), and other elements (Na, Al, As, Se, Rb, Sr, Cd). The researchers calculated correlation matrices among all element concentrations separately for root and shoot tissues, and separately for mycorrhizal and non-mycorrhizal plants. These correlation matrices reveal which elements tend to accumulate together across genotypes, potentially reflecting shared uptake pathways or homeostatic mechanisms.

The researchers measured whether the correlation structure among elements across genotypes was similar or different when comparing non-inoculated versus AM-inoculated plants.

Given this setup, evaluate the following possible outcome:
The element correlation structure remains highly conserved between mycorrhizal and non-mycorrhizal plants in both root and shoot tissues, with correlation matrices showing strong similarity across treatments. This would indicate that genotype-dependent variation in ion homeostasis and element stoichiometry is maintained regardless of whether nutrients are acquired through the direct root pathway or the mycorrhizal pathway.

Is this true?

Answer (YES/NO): NO